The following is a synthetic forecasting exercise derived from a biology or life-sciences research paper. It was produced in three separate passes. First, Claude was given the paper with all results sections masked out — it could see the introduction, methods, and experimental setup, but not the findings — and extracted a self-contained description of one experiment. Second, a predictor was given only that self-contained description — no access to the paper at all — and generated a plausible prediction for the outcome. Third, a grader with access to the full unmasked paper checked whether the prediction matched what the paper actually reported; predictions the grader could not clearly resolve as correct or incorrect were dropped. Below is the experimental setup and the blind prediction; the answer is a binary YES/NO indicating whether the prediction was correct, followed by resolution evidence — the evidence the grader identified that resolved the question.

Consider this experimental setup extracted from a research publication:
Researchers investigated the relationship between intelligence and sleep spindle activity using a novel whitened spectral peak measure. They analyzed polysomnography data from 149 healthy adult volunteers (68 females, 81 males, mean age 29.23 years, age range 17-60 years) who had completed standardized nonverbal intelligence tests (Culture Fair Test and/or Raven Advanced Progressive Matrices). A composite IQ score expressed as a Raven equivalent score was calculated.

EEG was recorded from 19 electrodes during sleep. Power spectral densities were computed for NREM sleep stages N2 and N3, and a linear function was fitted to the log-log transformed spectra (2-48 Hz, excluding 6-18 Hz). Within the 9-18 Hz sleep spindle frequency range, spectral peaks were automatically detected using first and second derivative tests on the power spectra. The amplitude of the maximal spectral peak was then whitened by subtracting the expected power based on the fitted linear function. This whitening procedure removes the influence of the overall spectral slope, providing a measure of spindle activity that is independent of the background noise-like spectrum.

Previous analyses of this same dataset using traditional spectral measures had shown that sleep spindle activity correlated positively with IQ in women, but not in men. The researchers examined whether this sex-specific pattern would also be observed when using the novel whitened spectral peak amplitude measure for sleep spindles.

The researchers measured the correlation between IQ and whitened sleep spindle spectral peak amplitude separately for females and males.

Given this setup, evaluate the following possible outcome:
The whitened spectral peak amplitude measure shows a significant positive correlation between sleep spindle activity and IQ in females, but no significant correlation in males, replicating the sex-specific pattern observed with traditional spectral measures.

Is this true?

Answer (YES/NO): YES